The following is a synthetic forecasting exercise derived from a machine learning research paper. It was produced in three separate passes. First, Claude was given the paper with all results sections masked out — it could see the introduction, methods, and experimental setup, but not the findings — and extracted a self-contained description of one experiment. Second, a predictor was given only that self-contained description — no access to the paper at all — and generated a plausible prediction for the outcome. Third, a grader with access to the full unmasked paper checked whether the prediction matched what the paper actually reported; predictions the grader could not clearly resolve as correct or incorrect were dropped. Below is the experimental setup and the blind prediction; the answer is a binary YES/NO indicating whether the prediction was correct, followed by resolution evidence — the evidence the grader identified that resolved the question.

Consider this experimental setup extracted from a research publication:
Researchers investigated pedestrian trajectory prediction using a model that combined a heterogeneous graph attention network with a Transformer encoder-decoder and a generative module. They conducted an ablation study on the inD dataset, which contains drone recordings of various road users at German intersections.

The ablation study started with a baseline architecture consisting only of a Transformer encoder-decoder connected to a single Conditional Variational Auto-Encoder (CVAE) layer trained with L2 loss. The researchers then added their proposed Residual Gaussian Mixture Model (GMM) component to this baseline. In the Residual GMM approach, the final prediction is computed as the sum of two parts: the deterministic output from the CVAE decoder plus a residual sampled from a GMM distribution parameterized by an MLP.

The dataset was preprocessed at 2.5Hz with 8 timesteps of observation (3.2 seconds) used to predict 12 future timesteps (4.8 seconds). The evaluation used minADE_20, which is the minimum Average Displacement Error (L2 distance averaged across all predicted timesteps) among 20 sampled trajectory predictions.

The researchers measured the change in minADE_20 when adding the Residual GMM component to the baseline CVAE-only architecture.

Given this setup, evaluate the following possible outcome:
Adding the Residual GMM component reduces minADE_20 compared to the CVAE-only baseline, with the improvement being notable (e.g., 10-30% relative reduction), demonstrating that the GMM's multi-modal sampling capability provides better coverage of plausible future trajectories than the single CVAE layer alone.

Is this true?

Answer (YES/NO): NO